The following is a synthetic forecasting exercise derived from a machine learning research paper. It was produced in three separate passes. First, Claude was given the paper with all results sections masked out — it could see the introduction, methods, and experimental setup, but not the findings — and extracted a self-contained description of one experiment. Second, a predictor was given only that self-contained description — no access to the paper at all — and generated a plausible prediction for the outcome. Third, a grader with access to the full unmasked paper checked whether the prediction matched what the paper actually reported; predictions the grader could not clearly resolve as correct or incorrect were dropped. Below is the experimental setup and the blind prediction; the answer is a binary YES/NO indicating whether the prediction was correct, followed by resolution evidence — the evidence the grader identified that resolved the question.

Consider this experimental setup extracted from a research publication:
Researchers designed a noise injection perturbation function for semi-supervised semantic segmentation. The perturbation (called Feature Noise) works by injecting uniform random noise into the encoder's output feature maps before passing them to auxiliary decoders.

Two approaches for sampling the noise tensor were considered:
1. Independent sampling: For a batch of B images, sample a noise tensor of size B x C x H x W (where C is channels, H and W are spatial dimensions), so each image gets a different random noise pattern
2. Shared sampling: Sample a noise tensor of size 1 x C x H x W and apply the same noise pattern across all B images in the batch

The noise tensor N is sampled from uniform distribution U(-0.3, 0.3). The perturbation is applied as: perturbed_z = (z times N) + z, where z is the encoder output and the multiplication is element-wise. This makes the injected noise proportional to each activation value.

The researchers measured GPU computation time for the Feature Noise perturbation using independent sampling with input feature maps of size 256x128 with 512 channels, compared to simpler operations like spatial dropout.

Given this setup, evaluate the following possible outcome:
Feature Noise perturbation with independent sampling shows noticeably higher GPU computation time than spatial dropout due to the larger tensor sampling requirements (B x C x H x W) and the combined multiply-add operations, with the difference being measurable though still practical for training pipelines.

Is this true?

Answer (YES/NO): NO